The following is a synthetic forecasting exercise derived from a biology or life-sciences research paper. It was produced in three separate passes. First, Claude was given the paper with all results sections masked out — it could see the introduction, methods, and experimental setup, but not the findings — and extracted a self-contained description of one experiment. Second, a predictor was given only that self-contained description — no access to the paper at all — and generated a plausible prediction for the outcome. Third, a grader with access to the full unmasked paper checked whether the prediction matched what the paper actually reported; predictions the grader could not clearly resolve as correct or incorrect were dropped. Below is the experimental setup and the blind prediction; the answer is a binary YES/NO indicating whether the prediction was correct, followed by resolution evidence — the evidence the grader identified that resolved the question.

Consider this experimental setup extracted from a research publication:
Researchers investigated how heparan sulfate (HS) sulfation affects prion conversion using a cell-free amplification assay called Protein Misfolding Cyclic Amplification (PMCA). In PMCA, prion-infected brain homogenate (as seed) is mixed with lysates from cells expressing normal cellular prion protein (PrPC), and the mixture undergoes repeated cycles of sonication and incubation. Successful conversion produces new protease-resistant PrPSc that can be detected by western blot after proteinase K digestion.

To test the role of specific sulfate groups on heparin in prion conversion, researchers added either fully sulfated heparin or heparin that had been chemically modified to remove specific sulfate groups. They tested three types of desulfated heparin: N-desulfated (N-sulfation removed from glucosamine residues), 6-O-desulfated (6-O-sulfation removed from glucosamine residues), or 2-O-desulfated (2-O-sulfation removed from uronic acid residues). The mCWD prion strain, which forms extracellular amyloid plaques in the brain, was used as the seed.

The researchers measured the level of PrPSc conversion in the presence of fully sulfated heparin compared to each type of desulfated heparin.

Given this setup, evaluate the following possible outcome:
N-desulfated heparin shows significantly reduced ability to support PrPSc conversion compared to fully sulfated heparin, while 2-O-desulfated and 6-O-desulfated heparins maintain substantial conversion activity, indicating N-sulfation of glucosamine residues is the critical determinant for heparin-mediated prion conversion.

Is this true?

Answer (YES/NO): NO